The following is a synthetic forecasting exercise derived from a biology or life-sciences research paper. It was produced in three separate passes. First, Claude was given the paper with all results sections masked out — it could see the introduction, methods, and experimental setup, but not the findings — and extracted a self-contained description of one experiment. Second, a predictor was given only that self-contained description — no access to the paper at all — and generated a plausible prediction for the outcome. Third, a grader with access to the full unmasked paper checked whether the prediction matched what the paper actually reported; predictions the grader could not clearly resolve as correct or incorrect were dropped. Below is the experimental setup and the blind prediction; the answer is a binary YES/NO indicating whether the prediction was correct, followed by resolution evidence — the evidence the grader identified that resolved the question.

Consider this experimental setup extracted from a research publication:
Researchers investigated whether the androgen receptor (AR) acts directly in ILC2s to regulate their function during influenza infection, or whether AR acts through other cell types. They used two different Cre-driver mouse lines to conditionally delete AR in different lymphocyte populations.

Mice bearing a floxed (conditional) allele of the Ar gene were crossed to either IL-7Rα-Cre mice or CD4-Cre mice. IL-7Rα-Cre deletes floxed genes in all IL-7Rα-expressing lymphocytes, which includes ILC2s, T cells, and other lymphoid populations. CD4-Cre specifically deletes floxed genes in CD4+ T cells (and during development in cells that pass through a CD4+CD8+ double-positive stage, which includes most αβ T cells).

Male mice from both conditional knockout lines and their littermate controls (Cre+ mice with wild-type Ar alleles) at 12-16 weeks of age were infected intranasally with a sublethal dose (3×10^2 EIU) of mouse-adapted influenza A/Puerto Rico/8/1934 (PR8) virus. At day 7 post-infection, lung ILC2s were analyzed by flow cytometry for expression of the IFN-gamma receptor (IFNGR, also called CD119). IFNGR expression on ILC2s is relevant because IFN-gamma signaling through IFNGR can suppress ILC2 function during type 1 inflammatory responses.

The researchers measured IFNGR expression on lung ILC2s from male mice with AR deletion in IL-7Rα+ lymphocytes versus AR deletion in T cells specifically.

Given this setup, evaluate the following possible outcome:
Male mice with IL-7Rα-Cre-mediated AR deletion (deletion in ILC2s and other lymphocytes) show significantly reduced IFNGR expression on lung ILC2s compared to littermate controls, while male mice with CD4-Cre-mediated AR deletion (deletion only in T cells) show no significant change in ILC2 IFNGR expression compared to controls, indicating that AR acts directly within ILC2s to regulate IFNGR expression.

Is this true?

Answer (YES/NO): NO